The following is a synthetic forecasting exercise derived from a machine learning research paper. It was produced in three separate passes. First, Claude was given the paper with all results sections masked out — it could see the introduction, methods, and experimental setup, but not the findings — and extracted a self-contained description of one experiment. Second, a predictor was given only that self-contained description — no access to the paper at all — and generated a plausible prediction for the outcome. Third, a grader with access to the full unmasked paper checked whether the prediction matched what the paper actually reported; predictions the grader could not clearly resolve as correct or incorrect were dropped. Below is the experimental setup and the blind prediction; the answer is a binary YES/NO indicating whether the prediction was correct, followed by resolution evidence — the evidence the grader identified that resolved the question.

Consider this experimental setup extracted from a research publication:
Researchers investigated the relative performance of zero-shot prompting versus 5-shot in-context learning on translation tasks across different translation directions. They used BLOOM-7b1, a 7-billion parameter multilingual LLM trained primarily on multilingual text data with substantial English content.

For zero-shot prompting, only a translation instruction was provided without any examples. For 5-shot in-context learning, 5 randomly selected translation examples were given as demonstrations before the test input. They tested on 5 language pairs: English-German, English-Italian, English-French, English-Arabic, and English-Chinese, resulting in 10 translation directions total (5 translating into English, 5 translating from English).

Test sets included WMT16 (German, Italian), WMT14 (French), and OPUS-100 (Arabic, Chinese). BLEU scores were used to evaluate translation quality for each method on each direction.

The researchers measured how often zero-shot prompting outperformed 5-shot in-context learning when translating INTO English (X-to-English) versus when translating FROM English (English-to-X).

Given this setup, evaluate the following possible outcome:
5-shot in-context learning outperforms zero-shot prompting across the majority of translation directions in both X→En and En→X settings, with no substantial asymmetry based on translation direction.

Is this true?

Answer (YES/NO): NO